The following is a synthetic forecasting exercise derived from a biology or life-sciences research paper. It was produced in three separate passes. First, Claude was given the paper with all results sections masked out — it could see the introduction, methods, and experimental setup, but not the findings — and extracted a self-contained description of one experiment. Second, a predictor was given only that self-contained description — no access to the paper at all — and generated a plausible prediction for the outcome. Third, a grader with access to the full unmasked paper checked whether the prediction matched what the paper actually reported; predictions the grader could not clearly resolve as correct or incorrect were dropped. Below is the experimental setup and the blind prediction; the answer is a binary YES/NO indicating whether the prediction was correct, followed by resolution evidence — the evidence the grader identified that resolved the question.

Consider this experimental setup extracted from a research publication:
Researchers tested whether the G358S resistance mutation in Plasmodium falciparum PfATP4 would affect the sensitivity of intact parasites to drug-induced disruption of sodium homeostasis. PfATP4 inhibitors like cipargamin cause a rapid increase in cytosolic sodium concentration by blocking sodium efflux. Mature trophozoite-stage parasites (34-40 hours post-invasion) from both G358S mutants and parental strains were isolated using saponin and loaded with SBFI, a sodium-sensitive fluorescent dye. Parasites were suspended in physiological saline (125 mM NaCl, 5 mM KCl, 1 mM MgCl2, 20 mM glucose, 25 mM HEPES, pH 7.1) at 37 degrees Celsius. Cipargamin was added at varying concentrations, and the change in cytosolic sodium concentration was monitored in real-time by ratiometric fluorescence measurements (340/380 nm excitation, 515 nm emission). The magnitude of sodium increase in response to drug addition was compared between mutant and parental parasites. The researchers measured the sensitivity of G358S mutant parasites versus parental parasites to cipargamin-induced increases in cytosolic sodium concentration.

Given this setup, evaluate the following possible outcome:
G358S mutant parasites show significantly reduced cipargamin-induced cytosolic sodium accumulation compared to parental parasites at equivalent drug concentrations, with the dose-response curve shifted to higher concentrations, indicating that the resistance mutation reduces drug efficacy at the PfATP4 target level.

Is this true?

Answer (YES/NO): YES